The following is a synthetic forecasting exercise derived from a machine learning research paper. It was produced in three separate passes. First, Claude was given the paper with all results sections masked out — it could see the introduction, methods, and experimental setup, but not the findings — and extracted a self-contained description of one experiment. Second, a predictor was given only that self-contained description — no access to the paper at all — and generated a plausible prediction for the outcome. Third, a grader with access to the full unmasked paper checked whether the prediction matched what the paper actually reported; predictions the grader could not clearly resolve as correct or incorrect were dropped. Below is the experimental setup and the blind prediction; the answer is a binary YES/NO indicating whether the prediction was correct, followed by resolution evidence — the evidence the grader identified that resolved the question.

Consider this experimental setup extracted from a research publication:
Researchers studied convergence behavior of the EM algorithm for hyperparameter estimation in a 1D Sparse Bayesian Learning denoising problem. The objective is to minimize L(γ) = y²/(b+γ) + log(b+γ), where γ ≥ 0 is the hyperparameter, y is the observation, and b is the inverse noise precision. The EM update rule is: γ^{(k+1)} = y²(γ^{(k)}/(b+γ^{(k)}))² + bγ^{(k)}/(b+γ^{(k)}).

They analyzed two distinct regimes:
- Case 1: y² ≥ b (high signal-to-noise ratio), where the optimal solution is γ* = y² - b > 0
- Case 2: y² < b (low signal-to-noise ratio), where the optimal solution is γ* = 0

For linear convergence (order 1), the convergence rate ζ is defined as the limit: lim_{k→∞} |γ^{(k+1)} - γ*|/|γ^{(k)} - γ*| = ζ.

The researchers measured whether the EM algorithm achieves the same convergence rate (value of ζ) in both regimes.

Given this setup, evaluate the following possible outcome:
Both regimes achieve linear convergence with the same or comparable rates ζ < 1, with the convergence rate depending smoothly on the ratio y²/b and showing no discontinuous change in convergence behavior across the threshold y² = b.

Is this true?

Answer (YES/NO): NO